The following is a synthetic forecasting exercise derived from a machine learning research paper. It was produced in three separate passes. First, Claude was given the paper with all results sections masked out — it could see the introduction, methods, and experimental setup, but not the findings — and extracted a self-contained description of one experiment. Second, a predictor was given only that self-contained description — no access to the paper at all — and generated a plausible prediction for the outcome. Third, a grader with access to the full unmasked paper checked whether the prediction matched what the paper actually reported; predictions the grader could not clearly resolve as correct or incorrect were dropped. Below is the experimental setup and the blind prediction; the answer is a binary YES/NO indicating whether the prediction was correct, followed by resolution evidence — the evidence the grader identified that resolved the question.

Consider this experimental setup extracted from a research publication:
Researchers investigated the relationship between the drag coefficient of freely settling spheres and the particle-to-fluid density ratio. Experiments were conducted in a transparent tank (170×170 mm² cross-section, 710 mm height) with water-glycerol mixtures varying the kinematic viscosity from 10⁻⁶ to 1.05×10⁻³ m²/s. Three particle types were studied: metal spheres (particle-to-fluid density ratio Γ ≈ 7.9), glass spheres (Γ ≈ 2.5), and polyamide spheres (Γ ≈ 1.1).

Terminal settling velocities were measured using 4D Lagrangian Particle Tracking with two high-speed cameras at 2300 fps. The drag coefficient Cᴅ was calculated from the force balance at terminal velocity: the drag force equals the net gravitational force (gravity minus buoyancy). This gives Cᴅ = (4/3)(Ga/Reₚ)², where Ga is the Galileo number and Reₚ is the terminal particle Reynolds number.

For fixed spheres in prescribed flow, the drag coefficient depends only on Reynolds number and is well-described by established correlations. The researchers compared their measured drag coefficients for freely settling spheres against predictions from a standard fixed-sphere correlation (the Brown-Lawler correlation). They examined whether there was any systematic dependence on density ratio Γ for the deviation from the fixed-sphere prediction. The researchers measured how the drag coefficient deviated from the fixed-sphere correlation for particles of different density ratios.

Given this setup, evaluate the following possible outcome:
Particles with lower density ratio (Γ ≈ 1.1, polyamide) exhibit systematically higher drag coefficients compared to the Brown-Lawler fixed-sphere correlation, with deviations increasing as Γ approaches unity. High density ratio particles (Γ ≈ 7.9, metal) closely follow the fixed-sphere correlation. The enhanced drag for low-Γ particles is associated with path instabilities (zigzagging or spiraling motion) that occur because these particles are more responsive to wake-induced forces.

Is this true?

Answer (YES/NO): NO